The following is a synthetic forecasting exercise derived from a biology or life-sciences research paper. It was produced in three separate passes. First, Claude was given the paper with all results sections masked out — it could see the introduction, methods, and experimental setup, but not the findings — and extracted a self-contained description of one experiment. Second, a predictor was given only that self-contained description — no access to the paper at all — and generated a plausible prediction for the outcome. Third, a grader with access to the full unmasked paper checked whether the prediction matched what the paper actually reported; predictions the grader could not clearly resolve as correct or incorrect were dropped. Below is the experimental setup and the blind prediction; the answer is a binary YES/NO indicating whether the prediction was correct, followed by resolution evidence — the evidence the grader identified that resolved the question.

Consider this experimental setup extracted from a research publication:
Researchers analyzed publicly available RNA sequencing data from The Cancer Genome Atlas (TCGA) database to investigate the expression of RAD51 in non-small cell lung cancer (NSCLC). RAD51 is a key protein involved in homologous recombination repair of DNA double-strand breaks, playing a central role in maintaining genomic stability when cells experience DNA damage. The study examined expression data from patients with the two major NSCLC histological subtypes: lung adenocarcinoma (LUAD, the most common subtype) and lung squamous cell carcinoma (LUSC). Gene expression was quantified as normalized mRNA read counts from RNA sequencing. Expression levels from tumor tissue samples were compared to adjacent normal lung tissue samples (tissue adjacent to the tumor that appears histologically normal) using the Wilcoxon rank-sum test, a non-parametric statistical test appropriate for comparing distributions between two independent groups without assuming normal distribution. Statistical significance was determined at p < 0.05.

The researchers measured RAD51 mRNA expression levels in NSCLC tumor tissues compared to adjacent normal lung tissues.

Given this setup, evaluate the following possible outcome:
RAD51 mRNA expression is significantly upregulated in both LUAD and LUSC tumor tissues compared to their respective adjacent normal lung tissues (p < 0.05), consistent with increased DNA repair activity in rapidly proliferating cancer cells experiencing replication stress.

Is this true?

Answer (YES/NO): YES